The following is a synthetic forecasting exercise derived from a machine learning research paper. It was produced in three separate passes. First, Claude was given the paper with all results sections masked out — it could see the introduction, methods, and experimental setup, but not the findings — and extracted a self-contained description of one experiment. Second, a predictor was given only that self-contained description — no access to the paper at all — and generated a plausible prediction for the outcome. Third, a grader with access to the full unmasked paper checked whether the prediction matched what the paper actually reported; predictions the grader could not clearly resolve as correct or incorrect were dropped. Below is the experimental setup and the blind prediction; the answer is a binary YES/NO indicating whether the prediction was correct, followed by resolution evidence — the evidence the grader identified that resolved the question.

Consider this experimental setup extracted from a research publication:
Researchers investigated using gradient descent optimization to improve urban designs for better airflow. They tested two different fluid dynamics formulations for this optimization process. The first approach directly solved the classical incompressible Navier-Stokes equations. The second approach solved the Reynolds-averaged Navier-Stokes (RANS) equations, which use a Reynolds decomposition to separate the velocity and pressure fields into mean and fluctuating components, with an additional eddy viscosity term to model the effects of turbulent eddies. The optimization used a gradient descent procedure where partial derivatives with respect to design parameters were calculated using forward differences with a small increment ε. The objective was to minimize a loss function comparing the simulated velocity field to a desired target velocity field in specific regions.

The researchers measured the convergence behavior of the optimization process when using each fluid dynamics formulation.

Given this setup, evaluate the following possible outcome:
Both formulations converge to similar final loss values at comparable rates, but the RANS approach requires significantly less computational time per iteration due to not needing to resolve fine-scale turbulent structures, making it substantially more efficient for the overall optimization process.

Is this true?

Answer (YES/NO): NO